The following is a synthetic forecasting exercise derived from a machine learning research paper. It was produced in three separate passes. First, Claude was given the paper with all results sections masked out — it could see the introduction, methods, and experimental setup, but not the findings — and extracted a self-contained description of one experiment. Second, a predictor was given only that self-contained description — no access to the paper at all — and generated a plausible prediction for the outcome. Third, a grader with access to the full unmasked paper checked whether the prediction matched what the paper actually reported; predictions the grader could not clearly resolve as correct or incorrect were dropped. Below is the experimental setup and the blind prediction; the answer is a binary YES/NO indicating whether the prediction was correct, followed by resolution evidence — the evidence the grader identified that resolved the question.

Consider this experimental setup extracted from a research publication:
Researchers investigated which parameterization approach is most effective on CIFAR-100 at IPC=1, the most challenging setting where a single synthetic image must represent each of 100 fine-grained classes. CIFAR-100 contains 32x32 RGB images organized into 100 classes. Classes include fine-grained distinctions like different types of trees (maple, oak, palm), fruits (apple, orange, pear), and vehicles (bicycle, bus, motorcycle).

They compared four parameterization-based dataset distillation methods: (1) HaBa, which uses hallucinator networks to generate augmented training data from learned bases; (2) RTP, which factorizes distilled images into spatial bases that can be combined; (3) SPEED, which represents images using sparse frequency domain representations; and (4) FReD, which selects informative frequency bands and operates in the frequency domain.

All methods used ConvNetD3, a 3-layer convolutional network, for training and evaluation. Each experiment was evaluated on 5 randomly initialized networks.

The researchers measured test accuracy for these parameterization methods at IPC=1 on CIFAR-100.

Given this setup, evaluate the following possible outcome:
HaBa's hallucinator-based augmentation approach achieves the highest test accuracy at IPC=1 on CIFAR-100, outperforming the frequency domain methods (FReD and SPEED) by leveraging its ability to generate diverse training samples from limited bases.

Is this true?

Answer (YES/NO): NO